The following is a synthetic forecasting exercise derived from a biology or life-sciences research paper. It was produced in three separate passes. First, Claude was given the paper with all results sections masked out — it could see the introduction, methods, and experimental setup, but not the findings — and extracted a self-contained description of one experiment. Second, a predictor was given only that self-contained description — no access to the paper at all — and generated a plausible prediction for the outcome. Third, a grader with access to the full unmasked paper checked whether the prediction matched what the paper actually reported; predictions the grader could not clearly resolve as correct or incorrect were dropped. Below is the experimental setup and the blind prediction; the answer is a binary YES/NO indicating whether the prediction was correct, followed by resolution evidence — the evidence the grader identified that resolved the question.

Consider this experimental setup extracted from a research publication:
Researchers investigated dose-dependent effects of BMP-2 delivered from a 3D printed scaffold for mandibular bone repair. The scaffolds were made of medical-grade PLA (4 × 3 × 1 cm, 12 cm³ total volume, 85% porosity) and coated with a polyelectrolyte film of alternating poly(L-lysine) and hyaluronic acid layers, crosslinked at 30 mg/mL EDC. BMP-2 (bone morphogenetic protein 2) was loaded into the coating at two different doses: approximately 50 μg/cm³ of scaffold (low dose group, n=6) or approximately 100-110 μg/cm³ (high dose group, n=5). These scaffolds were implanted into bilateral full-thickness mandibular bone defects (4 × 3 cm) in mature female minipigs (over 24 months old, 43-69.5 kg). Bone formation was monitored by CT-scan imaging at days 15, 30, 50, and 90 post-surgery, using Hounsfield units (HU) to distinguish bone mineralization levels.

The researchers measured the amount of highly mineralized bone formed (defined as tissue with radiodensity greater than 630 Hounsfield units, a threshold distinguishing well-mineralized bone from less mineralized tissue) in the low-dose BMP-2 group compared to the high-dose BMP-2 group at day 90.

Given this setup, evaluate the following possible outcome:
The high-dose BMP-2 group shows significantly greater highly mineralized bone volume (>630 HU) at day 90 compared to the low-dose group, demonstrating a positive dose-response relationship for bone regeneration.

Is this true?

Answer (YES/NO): YES